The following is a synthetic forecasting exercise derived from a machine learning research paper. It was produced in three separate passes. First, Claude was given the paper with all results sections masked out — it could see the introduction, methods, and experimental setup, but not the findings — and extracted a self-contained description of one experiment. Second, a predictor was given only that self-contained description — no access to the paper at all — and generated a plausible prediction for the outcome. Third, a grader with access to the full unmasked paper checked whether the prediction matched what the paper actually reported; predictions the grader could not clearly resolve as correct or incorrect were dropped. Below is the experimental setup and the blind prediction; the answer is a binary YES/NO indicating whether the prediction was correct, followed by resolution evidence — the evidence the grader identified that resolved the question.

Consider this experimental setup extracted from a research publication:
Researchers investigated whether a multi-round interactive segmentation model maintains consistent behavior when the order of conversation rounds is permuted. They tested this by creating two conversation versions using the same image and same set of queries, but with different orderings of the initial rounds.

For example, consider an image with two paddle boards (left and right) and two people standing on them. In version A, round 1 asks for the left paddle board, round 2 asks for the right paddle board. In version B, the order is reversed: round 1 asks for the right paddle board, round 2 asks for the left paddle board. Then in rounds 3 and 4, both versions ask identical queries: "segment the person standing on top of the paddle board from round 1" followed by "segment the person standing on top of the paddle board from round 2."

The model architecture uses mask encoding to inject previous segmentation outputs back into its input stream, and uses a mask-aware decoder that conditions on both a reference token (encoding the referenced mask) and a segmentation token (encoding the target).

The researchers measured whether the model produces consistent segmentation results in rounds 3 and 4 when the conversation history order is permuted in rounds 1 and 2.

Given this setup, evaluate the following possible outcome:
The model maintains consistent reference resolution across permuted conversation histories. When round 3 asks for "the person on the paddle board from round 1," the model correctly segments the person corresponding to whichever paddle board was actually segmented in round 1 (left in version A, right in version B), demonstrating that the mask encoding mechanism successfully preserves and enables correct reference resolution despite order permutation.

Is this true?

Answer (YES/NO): NO